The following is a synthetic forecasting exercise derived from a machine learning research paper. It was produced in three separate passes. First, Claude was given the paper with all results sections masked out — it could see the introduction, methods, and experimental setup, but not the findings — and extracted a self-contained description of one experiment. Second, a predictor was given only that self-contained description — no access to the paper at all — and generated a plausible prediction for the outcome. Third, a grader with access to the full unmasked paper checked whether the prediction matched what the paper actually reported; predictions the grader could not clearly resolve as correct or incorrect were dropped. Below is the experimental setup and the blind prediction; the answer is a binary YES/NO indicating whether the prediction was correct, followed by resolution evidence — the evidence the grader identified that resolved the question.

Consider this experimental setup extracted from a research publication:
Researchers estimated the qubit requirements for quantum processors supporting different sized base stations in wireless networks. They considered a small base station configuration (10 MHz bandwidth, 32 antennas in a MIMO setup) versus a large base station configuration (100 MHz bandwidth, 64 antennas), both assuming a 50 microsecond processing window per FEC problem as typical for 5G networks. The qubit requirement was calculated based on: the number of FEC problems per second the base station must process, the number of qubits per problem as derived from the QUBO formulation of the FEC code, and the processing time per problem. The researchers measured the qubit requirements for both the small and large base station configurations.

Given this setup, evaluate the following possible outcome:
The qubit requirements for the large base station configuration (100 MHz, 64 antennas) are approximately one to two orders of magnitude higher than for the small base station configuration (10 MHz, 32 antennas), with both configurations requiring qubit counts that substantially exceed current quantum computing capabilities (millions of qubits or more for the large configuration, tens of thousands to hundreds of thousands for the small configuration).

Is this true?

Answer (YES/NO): NO